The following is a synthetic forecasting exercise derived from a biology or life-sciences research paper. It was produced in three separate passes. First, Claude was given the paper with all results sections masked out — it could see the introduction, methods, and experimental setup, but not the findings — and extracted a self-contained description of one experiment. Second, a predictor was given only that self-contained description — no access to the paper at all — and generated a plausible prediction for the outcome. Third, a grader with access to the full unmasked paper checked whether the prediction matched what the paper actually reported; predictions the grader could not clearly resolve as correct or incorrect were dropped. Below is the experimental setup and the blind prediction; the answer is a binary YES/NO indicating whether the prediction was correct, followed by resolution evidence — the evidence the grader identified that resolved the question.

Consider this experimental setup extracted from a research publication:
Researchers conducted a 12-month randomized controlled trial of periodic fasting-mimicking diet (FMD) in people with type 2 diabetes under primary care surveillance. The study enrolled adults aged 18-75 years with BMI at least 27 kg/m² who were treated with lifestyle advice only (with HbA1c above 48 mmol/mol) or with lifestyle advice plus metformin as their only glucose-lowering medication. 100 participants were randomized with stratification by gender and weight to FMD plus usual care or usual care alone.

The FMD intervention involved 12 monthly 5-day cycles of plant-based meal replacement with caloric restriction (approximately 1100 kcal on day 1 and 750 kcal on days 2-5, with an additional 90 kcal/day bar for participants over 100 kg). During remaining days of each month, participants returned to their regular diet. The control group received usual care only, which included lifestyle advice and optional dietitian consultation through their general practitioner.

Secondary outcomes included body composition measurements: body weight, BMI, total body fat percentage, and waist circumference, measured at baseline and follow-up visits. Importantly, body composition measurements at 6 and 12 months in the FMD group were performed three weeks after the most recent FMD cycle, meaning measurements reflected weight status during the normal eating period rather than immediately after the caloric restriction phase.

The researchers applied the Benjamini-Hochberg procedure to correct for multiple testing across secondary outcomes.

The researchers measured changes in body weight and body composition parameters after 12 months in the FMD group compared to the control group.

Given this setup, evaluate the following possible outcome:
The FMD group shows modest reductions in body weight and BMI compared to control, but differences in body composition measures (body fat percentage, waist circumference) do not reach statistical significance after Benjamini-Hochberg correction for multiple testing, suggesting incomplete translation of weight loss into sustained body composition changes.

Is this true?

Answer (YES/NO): NO